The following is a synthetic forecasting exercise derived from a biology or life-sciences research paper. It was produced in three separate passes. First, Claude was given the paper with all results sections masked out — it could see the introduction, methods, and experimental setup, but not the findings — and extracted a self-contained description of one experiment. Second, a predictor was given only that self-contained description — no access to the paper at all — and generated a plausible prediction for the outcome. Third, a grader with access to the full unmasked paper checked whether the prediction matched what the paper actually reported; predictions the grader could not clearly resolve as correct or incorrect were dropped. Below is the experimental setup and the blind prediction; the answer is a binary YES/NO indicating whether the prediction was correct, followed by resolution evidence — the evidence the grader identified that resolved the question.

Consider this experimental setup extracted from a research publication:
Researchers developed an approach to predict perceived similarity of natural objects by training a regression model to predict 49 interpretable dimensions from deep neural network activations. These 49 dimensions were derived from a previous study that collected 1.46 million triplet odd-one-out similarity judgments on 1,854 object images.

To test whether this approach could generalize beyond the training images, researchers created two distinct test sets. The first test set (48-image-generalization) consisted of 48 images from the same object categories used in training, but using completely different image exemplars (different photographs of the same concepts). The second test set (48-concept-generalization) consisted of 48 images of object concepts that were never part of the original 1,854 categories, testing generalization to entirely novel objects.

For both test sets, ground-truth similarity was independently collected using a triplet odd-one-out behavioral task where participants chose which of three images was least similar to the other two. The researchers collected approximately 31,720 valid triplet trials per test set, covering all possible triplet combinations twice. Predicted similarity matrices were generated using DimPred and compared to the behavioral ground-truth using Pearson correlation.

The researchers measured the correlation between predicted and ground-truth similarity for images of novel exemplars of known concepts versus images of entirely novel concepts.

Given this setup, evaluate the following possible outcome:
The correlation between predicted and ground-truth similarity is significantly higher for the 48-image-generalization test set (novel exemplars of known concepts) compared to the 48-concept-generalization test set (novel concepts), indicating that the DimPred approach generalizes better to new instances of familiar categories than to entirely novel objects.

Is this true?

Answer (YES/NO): NO